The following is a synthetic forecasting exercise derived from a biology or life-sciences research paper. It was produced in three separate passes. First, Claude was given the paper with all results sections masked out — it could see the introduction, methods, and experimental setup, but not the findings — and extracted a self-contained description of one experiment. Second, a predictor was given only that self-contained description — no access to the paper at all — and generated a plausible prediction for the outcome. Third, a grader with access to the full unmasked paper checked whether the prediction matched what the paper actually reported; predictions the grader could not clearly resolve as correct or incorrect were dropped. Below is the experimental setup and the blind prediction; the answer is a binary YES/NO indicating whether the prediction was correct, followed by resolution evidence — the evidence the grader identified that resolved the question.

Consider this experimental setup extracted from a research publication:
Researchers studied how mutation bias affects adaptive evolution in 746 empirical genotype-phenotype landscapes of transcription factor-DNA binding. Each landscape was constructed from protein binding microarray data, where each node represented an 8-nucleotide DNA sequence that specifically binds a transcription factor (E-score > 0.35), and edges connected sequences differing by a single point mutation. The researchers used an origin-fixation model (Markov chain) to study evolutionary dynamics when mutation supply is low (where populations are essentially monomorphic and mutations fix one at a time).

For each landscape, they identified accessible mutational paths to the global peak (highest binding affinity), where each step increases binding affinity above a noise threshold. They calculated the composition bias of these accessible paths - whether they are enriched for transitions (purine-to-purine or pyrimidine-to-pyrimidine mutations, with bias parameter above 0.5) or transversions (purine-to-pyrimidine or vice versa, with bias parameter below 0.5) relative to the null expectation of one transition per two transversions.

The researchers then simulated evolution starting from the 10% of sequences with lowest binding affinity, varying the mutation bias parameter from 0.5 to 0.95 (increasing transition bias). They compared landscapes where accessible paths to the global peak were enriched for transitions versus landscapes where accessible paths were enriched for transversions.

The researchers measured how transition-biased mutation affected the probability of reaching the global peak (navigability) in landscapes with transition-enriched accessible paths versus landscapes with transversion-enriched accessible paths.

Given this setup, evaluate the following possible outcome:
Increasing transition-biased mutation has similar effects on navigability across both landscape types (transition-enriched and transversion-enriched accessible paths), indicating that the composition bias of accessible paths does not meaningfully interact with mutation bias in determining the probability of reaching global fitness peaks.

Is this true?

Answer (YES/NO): NO